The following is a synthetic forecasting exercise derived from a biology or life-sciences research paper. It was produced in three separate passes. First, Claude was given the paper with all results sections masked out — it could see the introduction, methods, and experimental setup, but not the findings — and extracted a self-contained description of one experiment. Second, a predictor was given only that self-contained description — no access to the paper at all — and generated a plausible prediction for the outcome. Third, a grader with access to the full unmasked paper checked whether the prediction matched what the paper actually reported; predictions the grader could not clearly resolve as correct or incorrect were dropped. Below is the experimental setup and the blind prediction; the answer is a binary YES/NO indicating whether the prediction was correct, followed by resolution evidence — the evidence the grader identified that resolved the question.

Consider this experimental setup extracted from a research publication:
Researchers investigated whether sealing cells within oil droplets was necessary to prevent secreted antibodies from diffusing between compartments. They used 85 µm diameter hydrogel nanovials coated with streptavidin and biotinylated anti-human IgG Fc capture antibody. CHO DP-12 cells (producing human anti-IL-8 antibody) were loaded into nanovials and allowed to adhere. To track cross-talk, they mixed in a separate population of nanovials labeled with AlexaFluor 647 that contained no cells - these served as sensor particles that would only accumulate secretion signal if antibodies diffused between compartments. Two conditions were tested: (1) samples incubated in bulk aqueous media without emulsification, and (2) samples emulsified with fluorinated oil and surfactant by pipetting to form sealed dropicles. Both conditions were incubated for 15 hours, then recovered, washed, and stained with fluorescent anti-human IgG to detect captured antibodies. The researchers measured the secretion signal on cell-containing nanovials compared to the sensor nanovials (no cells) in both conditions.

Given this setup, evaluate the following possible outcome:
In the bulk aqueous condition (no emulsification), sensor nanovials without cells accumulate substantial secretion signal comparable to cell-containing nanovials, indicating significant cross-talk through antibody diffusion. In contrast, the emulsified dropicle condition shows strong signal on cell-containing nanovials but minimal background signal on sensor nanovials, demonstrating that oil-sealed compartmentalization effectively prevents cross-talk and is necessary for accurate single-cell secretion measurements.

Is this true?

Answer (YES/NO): YES